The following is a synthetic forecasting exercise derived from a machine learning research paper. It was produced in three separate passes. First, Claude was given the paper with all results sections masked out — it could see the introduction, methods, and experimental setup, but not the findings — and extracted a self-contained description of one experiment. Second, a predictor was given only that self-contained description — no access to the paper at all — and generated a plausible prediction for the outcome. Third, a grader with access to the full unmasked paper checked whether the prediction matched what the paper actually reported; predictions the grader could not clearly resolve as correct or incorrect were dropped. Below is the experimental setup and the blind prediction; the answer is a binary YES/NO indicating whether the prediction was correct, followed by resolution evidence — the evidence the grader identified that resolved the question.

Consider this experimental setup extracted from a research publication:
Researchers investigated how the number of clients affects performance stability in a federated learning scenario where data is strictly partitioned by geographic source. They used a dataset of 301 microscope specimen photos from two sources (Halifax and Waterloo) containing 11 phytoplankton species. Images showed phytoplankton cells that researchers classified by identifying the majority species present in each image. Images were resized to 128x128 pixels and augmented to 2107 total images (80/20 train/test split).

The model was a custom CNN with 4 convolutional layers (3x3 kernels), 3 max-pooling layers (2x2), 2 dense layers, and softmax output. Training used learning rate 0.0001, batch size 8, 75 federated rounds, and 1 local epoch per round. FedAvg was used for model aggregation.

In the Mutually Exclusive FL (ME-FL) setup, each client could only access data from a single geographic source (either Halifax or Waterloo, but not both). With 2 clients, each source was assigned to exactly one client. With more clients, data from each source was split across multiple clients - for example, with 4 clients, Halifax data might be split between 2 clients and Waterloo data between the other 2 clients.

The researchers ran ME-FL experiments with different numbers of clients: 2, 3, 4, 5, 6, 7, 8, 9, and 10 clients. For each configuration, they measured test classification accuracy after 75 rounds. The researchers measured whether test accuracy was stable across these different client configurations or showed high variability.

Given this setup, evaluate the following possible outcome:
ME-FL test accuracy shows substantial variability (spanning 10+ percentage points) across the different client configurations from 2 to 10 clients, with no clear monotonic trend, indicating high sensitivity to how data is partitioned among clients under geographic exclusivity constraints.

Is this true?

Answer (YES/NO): YES